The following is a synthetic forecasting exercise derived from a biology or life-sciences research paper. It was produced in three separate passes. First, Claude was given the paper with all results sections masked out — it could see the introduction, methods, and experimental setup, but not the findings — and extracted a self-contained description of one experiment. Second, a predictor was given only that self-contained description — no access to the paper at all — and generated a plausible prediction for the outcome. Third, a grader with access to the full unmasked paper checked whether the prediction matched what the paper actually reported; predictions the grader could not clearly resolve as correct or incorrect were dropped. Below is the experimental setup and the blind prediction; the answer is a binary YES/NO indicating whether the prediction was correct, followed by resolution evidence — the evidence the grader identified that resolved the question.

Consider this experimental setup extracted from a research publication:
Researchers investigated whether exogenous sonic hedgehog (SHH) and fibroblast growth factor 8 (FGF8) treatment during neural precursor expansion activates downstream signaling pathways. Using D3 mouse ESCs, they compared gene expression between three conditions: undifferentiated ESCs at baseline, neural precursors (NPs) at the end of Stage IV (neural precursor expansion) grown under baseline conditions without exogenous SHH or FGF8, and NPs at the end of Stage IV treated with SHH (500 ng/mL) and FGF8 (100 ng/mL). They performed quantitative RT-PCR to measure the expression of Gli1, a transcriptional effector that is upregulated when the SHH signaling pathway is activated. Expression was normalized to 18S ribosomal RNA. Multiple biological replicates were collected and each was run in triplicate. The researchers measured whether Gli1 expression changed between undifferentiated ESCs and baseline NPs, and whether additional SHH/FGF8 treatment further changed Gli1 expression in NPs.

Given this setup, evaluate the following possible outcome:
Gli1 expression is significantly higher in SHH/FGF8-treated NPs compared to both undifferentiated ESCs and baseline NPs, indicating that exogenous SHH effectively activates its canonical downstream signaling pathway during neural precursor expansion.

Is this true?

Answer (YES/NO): NO